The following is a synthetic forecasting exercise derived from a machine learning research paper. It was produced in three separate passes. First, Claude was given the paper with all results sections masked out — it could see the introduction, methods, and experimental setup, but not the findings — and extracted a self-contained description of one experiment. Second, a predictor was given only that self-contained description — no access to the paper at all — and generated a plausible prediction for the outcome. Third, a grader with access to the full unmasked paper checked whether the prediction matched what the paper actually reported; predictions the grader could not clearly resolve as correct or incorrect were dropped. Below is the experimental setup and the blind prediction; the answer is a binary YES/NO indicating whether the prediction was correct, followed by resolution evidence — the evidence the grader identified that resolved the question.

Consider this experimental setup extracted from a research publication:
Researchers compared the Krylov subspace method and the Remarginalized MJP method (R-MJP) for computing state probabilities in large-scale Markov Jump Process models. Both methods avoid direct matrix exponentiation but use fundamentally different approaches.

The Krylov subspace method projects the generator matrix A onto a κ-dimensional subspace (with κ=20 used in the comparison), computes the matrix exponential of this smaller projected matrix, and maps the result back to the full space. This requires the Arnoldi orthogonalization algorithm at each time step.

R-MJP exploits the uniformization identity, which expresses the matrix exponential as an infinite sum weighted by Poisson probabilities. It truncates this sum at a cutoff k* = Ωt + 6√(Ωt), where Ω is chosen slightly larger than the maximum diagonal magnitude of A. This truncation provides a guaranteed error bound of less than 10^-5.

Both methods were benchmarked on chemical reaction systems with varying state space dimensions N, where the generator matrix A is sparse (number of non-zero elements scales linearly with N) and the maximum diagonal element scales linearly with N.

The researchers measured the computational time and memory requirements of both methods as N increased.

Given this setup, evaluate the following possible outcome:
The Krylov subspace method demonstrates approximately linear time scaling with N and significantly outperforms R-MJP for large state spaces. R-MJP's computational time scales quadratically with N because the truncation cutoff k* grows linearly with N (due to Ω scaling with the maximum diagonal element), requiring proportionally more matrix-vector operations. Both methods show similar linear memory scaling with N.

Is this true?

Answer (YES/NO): NO